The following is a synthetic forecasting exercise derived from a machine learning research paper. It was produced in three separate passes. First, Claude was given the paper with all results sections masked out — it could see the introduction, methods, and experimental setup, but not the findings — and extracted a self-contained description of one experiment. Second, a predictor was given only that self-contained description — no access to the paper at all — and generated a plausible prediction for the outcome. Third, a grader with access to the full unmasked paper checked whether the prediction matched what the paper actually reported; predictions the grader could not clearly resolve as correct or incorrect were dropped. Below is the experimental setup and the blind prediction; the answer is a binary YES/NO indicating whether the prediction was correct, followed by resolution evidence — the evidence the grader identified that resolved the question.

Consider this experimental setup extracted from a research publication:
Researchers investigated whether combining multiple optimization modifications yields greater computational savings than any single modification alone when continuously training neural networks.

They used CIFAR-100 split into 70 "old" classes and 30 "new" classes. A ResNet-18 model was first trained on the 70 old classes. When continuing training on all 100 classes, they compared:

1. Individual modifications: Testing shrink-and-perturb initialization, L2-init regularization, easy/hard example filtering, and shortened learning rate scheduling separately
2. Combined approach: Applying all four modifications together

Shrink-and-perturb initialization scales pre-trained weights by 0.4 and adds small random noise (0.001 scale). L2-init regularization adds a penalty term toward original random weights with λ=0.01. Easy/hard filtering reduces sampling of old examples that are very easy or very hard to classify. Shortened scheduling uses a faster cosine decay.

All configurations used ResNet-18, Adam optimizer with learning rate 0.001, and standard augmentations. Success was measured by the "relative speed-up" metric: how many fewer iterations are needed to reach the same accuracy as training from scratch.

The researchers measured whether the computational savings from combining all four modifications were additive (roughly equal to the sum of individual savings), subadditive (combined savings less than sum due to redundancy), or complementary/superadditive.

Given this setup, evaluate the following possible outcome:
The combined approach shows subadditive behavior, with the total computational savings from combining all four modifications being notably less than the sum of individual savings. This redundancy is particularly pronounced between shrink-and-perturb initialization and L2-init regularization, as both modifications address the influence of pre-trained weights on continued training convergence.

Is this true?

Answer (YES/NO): YES